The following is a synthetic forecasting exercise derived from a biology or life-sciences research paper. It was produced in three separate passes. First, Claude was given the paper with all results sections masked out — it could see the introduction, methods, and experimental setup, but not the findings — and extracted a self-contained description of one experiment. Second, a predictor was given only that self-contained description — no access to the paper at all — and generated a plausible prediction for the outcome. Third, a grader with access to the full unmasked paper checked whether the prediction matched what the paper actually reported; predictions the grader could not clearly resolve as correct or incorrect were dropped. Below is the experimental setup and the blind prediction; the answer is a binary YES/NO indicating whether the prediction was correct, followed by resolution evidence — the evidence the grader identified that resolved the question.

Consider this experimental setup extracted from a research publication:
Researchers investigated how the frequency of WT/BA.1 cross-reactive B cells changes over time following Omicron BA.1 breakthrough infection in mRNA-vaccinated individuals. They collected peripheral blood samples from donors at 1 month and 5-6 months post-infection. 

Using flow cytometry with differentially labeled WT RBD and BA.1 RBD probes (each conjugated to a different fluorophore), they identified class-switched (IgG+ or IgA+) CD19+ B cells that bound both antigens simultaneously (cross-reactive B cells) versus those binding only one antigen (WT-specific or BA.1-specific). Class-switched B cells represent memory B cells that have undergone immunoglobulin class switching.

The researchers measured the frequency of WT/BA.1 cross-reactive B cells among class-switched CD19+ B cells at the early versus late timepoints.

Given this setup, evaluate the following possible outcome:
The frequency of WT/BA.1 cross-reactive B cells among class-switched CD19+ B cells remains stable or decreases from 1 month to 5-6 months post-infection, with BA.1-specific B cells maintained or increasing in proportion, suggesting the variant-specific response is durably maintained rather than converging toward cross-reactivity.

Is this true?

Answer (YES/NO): NO